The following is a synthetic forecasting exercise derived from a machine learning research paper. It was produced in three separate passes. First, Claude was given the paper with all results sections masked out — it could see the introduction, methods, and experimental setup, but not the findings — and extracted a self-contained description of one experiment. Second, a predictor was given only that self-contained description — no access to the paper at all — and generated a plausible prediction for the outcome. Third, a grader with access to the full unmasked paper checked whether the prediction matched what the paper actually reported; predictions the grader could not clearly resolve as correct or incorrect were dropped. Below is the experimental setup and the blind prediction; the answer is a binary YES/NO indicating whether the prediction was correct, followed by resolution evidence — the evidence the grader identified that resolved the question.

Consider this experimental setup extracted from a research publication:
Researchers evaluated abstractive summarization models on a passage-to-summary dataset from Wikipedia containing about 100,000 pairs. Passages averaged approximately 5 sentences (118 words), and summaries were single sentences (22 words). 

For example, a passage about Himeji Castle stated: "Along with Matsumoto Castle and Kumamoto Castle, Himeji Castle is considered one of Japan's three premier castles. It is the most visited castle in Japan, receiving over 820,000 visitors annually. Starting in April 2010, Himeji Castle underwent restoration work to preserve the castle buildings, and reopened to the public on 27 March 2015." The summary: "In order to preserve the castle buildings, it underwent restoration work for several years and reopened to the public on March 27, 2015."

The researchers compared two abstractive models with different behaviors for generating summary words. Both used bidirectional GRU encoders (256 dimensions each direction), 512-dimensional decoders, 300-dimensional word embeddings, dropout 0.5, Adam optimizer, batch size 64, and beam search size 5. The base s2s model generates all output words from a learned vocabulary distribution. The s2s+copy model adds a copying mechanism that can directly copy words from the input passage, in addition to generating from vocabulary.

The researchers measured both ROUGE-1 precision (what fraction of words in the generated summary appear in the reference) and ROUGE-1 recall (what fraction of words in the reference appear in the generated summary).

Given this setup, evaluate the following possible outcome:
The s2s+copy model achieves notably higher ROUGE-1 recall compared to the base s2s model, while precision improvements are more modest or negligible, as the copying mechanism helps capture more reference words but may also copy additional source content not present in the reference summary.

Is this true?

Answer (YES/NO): NO